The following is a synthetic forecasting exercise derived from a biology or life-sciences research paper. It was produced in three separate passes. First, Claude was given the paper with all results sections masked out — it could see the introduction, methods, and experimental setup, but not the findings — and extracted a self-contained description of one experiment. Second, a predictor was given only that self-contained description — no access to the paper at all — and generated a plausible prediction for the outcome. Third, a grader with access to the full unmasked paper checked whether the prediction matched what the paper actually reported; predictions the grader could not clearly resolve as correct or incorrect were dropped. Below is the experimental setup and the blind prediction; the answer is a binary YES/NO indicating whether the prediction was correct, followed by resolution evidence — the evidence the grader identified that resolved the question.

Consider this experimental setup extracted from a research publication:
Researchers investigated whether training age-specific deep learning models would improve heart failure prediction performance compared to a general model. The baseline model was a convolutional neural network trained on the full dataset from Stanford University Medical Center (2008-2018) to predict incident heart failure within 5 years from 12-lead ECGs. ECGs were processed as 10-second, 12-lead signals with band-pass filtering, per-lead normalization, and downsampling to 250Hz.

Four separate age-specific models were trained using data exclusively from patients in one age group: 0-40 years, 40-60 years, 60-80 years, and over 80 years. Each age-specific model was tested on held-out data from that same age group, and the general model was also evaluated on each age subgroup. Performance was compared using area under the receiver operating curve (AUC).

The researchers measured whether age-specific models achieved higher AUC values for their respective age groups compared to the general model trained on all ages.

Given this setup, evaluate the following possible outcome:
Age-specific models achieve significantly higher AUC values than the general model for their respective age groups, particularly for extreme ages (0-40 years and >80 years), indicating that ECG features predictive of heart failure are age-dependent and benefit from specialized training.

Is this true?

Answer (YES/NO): NO